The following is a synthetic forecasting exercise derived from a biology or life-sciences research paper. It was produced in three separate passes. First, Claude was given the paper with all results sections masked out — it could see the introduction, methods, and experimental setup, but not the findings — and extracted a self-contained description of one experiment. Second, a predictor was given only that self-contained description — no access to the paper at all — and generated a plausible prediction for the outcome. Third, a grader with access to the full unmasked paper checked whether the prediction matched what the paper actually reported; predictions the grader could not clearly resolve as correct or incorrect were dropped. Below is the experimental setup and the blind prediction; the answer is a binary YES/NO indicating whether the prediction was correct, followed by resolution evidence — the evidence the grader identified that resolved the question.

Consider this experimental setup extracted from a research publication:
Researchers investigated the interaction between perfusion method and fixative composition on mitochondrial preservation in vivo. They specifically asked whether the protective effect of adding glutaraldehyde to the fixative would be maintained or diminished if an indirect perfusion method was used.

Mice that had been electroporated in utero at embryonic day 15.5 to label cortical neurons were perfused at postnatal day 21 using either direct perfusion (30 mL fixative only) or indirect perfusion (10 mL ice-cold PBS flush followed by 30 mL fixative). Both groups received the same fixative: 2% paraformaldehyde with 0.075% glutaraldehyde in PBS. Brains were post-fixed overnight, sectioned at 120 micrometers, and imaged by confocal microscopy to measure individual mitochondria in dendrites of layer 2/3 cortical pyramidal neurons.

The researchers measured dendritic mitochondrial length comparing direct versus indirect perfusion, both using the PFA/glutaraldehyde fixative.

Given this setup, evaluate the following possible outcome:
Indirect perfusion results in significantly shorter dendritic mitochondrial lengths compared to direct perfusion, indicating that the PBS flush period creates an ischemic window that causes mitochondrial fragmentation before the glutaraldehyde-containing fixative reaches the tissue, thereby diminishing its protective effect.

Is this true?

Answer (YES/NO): YES